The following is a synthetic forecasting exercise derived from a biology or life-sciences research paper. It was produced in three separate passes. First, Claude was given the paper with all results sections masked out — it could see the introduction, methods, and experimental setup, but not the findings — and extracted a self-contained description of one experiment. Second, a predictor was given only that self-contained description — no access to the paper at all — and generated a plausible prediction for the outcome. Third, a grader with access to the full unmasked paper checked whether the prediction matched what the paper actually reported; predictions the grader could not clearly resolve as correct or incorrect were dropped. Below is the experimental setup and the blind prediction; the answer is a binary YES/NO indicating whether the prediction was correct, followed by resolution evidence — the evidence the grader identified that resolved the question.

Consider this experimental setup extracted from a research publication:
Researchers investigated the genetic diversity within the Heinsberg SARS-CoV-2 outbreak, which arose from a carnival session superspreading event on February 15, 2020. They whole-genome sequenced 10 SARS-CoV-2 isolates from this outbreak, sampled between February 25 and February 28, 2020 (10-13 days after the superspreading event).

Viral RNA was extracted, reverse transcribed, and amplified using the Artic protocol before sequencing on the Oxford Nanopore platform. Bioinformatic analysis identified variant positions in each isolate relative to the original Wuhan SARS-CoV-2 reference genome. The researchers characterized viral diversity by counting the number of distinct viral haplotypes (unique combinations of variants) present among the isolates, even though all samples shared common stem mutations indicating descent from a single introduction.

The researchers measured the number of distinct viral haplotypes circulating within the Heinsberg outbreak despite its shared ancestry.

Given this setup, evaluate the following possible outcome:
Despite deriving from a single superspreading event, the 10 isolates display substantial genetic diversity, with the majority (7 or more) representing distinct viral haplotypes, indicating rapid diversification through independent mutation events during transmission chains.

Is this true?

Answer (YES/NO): NO